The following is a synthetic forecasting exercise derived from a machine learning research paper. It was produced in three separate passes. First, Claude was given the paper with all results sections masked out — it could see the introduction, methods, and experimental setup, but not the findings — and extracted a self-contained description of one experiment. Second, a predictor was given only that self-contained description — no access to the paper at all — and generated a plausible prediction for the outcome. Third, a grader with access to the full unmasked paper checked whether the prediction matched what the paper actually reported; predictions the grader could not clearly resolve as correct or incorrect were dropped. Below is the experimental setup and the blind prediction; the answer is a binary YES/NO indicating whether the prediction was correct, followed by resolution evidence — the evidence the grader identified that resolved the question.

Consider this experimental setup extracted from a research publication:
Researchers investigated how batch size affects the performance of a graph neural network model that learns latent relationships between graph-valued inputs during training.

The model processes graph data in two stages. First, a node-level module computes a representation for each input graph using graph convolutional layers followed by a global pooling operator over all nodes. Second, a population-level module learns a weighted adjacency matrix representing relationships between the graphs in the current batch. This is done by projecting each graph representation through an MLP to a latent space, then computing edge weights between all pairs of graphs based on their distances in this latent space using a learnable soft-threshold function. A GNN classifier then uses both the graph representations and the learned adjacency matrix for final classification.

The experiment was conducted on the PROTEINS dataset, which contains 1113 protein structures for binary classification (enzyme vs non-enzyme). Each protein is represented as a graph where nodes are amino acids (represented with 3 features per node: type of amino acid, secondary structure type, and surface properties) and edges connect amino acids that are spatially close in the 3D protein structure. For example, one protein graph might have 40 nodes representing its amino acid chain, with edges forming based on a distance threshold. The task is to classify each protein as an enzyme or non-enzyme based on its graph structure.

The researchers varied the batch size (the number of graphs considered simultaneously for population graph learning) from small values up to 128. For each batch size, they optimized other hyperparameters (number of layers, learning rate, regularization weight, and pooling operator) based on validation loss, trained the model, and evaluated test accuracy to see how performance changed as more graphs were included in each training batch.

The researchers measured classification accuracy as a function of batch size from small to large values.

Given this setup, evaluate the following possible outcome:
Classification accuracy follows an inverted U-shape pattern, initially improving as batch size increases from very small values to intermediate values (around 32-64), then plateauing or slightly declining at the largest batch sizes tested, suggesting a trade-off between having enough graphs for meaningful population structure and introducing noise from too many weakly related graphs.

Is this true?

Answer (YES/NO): NO